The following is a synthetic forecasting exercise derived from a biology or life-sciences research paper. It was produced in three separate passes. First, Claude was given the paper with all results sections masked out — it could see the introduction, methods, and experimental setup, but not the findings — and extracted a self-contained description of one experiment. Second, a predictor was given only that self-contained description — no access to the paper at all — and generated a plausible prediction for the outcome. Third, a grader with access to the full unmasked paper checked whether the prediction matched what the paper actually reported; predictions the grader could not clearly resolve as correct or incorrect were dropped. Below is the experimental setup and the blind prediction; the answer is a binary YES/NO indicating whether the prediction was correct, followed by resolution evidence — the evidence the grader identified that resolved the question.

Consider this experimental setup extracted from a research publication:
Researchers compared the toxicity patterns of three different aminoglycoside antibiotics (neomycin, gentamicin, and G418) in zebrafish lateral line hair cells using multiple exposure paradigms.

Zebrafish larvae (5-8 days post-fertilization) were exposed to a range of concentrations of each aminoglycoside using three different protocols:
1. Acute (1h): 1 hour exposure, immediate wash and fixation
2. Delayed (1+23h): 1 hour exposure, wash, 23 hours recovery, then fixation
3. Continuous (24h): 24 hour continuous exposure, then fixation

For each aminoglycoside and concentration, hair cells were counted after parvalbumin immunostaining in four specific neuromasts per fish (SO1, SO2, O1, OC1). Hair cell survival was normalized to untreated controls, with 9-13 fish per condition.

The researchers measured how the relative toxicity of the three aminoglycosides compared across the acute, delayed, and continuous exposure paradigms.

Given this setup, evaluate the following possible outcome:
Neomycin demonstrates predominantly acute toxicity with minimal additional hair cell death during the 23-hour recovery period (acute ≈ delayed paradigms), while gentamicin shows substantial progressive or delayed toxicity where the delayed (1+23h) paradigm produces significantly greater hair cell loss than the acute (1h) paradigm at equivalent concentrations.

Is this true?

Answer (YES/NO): NO